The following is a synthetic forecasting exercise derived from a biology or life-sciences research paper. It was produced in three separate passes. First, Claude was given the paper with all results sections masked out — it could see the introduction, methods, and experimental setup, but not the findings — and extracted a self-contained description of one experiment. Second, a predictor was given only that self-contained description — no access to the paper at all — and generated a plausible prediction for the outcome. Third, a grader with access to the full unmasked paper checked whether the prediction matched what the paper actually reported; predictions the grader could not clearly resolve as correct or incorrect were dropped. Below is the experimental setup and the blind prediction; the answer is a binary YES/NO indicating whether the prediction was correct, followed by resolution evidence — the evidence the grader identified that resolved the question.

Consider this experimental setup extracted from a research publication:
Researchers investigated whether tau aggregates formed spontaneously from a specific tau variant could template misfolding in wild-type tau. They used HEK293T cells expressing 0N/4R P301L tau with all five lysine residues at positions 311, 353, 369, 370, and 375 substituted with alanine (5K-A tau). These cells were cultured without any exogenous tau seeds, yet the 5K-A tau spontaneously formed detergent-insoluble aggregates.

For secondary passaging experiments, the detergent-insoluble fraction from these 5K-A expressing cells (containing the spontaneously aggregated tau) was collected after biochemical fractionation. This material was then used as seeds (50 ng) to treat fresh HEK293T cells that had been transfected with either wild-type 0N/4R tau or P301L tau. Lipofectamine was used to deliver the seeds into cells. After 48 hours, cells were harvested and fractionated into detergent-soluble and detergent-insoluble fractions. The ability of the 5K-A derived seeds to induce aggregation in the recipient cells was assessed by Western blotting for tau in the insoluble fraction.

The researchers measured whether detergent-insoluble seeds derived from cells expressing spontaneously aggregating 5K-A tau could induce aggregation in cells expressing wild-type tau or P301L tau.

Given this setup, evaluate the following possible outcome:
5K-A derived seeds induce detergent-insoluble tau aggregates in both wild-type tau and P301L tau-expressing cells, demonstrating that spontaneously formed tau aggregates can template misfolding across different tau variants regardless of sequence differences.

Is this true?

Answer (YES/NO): NO